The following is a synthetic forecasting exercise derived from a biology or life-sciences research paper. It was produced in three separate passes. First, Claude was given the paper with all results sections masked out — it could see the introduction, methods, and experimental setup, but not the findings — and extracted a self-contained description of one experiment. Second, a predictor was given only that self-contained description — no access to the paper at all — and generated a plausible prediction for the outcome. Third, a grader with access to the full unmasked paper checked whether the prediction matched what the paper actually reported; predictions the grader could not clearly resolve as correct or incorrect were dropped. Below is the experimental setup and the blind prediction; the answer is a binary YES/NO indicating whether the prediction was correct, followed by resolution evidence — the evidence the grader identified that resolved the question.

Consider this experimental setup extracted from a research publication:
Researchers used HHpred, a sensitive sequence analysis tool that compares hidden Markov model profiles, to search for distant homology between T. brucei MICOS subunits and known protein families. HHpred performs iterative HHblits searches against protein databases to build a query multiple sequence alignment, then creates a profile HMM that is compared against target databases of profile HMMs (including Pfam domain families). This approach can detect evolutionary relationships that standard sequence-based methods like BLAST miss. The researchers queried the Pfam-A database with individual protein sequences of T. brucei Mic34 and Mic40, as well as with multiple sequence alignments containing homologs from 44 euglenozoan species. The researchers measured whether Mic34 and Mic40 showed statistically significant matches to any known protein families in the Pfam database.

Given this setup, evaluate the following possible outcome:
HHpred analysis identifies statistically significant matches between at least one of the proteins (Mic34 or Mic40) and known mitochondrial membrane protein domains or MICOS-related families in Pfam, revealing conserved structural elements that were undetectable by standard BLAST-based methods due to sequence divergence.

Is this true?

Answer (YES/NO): YES